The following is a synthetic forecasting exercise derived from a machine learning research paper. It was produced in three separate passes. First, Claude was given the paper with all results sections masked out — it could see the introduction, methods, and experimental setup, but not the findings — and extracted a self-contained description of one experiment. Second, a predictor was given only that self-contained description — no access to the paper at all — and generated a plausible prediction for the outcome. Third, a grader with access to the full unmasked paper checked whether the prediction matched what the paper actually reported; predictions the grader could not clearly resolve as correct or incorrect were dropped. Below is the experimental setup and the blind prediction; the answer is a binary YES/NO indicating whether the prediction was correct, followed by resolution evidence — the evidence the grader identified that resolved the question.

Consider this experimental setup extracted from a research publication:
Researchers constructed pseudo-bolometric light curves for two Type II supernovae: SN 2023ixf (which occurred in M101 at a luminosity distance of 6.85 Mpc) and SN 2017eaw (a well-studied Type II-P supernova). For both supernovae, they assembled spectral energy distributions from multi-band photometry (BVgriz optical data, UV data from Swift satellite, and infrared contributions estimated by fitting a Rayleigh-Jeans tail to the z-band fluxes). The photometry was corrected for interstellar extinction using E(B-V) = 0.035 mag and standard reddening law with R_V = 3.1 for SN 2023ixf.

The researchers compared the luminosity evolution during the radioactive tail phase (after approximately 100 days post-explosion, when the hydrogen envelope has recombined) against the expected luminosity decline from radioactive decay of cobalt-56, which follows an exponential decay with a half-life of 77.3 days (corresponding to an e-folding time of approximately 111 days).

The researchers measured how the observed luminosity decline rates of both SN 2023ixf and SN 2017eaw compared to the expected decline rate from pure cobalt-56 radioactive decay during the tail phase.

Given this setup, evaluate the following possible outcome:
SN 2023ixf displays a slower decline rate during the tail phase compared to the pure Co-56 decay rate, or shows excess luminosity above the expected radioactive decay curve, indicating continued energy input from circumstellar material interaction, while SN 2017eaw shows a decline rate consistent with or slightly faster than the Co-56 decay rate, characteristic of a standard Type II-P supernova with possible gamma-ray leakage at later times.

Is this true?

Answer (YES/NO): NO